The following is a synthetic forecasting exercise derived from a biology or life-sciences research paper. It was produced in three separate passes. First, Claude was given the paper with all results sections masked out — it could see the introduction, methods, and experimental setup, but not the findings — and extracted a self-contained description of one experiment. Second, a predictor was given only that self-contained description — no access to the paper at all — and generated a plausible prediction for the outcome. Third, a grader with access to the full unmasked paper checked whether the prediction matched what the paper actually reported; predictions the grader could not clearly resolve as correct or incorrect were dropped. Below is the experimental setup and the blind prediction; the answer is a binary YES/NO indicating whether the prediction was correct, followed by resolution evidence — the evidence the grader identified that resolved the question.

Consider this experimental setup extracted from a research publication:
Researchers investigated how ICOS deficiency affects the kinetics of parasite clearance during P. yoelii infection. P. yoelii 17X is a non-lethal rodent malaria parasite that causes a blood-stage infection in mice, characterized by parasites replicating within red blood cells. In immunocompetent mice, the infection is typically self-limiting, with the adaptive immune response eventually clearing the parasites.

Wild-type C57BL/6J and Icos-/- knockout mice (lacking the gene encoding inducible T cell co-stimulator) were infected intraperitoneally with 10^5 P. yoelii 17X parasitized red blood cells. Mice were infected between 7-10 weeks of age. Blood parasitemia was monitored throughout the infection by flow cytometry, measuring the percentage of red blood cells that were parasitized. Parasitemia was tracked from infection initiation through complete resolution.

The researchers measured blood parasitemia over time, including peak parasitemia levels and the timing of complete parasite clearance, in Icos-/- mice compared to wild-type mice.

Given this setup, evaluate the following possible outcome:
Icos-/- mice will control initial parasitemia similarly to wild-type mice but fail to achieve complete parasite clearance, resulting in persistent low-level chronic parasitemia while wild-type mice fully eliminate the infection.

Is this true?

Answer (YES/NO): NO